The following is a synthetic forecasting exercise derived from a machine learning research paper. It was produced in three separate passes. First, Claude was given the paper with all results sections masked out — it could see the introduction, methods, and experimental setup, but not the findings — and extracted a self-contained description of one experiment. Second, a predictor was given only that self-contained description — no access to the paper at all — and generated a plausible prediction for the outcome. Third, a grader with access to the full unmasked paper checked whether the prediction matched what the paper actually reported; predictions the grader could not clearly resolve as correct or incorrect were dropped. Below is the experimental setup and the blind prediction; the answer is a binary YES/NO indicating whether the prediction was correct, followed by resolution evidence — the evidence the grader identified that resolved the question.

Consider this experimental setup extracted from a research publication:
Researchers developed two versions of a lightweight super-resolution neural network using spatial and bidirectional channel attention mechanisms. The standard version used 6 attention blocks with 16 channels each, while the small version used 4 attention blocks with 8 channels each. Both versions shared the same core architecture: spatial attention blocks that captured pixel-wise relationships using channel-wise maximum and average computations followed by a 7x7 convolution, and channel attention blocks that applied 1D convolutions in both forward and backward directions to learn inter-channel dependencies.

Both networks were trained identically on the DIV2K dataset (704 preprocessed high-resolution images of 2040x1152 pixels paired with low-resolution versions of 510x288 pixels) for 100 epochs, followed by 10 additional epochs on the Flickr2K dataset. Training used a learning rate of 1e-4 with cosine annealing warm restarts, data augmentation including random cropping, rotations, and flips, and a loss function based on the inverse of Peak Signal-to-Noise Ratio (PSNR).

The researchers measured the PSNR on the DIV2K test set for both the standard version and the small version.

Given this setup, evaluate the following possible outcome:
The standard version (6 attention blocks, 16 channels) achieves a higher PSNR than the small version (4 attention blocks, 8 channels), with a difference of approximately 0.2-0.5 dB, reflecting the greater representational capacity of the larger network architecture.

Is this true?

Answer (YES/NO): NO